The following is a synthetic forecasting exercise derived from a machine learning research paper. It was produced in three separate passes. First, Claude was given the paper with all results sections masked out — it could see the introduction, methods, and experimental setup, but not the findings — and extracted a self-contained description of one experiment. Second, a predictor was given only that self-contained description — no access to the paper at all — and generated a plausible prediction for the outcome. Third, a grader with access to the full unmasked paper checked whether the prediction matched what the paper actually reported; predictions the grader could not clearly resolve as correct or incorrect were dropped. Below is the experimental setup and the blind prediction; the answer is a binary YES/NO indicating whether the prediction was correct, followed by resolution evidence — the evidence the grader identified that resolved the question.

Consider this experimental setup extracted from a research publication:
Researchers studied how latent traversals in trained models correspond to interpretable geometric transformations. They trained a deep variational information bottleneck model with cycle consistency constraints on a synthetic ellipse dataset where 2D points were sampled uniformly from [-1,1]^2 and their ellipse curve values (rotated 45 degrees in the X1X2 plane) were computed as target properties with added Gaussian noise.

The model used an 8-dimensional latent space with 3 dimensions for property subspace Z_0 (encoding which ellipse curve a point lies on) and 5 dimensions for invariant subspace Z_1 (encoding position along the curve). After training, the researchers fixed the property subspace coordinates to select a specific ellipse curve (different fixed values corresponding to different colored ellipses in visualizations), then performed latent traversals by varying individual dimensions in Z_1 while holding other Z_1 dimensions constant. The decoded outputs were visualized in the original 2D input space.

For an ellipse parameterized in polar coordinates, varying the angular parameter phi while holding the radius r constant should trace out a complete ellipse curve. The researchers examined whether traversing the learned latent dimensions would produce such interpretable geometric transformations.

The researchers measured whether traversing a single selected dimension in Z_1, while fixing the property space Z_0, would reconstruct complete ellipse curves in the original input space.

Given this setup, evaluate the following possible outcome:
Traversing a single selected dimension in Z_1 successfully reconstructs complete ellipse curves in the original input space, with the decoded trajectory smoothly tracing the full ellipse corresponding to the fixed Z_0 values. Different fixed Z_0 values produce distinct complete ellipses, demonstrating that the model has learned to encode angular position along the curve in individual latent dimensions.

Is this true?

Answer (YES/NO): YES